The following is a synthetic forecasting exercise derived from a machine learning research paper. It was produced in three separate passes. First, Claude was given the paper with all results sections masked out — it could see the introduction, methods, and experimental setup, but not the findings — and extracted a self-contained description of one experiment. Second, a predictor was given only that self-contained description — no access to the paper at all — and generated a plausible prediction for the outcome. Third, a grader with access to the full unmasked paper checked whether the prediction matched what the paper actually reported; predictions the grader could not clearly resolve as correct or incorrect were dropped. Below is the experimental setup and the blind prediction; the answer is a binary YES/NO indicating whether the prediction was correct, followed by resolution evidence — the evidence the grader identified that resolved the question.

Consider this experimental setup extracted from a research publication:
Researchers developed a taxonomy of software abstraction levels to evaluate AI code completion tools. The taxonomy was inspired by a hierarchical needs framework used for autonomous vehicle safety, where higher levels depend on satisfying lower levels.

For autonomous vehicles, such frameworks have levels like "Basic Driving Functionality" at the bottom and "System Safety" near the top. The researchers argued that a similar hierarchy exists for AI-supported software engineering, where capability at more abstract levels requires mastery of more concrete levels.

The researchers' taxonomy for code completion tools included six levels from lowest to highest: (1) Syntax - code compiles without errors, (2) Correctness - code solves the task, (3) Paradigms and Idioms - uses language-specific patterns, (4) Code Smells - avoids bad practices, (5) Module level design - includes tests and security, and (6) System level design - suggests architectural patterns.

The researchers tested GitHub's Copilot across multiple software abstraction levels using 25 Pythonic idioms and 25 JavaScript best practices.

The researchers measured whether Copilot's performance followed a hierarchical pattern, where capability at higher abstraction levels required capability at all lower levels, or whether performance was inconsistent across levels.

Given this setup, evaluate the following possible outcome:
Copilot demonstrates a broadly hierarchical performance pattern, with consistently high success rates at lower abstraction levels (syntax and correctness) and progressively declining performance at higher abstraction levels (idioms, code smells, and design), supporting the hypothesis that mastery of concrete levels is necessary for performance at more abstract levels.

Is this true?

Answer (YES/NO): NO